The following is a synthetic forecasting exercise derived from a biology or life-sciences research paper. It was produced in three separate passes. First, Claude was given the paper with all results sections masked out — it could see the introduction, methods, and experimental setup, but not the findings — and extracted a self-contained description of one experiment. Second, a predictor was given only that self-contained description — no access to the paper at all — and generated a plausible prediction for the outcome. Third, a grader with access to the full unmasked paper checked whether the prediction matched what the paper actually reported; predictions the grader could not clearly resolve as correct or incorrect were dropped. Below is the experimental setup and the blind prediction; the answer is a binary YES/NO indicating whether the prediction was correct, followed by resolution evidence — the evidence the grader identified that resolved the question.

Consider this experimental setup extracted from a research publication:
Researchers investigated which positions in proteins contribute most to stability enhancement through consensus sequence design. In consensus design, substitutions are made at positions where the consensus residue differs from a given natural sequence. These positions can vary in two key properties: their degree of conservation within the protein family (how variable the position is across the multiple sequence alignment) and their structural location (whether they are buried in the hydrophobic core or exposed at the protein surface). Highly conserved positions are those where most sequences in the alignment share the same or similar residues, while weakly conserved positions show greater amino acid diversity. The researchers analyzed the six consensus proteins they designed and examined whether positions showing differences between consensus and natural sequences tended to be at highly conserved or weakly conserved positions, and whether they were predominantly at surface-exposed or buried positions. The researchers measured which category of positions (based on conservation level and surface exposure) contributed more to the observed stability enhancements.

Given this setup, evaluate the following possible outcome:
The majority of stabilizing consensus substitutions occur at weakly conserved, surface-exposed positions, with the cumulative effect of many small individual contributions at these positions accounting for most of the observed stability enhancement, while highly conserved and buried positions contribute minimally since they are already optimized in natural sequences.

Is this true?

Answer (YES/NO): YES